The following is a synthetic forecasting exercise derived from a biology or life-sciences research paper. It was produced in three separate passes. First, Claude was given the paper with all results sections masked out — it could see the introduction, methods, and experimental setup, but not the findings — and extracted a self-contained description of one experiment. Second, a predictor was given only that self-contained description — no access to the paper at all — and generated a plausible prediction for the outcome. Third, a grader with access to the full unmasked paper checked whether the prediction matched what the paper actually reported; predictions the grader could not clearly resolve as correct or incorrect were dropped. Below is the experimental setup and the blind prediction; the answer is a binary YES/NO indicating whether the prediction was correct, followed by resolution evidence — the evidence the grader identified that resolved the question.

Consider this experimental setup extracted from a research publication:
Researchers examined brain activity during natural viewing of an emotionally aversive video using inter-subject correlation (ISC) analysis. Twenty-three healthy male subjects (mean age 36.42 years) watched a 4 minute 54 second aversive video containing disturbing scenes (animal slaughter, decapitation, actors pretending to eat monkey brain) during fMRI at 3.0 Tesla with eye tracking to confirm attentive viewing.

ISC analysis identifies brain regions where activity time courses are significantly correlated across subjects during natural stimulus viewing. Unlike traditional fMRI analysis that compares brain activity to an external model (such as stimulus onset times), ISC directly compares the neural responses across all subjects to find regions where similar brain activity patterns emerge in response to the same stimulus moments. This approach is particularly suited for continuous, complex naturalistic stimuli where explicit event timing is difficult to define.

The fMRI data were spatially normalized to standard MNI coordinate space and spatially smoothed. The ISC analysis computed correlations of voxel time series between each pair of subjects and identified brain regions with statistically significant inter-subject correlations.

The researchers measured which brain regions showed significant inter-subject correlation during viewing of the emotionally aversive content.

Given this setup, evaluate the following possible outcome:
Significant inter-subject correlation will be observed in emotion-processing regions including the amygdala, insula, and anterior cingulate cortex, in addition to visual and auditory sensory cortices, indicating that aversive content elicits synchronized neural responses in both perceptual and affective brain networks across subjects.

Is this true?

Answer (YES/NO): NO